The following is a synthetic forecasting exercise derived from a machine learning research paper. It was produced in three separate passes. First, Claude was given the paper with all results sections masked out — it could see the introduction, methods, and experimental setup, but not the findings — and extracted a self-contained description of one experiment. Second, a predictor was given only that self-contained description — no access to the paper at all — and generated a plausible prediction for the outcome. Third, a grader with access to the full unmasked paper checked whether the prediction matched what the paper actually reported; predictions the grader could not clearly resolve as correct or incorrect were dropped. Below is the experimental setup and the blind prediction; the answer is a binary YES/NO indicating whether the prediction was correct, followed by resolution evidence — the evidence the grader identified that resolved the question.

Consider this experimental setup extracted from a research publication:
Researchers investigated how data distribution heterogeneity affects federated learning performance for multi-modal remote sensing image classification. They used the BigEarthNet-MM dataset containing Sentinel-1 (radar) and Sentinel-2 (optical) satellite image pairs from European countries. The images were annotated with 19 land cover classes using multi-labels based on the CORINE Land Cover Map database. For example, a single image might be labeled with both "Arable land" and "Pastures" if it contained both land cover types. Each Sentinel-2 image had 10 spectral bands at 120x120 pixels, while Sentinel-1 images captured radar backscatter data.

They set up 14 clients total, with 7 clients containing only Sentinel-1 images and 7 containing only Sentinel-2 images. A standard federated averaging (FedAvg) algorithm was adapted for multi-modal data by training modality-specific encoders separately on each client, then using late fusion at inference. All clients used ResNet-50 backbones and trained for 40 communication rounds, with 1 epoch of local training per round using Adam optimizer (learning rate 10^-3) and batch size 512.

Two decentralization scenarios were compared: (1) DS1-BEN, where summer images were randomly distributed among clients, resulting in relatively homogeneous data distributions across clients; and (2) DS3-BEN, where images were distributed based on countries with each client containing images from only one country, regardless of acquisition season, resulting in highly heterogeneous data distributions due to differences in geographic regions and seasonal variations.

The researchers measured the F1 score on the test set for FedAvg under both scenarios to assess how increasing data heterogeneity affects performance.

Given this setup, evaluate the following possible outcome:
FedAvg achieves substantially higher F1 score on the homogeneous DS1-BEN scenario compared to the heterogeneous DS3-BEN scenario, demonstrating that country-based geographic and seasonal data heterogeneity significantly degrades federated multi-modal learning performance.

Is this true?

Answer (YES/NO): YES